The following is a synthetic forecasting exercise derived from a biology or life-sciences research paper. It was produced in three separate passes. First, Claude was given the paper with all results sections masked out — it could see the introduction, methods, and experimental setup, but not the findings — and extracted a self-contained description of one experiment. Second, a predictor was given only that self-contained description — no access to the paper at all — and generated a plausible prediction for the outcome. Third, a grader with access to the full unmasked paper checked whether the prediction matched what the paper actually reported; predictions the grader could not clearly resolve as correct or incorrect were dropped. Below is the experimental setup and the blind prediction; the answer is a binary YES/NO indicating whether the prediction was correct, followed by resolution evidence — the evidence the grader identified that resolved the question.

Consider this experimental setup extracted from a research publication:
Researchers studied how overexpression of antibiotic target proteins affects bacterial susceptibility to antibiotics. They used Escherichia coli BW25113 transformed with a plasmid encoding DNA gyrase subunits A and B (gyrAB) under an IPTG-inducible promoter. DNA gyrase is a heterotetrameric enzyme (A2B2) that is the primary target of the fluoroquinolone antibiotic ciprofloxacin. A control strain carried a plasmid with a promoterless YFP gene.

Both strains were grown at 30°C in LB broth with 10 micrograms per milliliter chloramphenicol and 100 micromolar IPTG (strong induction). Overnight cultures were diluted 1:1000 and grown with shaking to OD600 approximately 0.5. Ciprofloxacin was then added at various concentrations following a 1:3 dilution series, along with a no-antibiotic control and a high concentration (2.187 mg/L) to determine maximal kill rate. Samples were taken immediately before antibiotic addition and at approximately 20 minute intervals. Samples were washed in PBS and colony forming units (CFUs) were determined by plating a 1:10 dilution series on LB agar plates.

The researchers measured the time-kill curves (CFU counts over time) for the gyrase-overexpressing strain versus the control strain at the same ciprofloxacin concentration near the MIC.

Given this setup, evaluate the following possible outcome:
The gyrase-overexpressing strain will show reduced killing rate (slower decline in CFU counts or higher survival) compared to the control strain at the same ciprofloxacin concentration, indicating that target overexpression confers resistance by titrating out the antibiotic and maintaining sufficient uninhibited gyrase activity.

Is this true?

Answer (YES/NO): NO